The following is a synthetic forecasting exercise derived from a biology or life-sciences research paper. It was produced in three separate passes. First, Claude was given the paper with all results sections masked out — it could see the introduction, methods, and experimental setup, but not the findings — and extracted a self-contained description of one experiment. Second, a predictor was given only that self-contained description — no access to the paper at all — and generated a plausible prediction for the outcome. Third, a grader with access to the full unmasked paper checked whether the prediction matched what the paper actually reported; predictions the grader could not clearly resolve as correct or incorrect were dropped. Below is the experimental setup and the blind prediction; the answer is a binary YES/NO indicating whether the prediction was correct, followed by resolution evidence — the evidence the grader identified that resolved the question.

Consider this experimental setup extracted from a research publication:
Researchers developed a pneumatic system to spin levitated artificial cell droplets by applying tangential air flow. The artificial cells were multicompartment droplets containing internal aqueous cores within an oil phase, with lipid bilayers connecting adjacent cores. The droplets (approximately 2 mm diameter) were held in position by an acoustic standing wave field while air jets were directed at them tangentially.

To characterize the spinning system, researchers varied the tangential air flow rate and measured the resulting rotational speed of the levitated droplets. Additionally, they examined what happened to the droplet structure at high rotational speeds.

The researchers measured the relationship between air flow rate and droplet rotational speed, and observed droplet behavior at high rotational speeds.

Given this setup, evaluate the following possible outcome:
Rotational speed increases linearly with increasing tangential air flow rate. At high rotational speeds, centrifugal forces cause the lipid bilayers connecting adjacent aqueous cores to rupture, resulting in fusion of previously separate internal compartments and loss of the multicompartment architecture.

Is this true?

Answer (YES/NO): NO